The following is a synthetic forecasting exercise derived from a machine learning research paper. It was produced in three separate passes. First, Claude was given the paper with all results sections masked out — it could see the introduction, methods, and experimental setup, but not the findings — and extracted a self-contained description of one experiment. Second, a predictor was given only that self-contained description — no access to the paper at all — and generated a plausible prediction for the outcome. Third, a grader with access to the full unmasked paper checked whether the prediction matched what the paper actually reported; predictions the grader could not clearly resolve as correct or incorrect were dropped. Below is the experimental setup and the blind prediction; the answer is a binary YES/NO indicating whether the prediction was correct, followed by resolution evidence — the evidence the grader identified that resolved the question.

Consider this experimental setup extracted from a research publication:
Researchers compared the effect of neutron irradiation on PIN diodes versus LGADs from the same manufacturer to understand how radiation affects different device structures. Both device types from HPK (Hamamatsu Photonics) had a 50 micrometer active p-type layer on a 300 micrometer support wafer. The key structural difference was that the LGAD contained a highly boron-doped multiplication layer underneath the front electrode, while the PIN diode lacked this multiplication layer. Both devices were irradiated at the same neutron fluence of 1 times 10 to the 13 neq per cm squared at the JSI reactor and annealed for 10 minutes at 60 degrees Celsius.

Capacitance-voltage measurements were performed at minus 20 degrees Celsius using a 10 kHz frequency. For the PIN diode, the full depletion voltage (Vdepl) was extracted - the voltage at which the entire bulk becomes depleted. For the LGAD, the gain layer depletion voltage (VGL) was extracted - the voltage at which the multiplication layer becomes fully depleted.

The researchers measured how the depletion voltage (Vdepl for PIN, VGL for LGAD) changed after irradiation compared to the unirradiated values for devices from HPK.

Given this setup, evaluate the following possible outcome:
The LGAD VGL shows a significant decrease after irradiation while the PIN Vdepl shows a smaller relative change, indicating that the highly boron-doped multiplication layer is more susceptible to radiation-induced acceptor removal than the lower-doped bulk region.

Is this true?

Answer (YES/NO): NO